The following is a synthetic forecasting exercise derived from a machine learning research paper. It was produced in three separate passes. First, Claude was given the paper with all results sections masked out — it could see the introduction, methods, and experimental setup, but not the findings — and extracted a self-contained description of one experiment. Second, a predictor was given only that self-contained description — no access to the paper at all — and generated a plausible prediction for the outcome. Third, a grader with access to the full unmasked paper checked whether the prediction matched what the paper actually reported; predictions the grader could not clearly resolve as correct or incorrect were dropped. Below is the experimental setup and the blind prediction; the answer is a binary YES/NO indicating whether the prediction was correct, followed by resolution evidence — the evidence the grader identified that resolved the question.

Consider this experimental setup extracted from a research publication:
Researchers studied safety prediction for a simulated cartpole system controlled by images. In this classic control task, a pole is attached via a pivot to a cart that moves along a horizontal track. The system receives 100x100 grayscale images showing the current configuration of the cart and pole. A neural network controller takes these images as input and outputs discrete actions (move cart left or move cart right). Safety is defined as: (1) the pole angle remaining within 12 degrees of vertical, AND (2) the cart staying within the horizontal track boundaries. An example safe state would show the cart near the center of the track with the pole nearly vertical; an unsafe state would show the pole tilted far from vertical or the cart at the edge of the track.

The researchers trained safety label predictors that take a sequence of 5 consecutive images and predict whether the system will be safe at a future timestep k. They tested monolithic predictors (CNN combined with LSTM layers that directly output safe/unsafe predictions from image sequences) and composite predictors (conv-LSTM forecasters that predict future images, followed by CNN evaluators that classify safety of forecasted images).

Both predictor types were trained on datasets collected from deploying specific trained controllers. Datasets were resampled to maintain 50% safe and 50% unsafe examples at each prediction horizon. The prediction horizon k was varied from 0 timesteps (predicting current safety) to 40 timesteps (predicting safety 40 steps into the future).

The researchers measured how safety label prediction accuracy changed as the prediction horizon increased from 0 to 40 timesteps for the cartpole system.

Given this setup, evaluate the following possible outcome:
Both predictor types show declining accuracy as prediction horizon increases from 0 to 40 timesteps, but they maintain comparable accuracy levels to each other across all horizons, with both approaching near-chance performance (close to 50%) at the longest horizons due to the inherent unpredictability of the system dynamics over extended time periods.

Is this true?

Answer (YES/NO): NO